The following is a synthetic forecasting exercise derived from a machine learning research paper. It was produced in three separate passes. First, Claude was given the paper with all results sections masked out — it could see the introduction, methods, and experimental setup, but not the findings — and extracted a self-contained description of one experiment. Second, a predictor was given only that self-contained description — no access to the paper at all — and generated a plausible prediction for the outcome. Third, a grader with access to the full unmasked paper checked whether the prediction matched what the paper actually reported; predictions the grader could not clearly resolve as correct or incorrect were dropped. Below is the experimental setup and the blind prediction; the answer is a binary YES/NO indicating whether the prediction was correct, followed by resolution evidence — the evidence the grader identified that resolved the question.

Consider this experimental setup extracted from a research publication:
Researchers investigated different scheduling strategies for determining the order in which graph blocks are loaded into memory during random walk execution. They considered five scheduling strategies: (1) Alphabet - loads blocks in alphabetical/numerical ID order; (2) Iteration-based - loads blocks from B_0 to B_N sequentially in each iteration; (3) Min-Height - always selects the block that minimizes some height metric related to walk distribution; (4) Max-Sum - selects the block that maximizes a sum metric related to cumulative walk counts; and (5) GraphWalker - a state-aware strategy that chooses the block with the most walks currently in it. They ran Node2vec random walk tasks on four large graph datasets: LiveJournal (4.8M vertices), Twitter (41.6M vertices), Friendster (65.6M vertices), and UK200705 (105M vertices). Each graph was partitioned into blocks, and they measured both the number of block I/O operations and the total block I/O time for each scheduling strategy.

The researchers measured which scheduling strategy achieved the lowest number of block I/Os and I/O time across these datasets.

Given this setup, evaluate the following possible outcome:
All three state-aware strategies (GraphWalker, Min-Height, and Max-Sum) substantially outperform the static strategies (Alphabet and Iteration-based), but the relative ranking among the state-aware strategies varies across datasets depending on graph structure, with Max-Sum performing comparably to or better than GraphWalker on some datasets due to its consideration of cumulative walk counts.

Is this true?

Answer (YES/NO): NO